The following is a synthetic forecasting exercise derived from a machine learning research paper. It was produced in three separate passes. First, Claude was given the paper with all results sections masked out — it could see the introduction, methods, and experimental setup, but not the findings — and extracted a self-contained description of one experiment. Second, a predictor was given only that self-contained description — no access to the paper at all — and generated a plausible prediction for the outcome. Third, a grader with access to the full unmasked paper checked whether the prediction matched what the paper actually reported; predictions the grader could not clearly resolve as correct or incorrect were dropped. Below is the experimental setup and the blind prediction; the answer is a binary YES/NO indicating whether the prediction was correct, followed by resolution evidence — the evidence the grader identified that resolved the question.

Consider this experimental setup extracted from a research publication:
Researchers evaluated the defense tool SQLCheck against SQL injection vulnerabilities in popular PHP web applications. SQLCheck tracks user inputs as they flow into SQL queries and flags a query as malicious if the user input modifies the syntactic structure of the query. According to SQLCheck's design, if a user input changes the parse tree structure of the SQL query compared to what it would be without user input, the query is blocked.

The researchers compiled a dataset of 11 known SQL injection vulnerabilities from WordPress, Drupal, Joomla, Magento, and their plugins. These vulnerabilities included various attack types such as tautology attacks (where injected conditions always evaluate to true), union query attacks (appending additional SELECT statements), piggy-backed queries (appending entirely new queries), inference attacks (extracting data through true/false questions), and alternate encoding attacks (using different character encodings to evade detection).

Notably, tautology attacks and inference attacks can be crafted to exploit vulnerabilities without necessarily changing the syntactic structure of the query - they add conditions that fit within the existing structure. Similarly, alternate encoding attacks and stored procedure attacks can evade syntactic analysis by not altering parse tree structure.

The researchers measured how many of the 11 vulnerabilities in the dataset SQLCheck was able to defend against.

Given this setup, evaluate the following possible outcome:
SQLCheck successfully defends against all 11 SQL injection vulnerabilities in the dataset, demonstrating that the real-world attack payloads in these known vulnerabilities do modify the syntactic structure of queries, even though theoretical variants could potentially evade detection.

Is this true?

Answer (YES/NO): NO